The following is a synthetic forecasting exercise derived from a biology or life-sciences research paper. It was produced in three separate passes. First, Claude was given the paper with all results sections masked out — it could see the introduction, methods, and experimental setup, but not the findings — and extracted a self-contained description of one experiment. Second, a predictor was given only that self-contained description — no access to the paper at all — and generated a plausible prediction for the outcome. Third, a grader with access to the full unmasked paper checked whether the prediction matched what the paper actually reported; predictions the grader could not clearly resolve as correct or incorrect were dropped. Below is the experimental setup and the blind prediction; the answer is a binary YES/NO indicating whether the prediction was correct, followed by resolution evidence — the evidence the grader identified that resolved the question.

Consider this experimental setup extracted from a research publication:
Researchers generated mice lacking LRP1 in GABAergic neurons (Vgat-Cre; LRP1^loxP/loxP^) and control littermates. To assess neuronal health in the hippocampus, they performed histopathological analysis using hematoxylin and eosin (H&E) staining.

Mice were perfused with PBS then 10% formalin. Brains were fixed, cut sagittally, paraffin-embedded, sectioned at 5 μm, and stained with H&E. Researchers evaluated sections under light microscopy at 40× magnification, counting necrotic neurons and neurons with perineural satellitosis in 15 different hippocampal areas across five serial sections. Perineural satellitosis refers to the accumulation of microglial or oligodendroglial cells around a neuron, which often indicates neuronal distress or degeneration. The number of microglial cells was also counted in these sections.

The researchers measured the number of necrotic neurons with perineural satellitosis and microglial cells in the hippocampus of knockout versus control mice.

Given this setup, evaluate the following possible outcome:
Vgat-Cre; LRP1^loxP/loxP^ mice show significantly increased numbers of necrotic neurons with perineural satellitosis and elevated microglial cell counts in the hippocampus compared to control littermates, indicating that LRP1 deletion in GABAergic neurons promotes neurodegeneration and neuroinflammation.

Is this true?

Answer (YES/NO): YES